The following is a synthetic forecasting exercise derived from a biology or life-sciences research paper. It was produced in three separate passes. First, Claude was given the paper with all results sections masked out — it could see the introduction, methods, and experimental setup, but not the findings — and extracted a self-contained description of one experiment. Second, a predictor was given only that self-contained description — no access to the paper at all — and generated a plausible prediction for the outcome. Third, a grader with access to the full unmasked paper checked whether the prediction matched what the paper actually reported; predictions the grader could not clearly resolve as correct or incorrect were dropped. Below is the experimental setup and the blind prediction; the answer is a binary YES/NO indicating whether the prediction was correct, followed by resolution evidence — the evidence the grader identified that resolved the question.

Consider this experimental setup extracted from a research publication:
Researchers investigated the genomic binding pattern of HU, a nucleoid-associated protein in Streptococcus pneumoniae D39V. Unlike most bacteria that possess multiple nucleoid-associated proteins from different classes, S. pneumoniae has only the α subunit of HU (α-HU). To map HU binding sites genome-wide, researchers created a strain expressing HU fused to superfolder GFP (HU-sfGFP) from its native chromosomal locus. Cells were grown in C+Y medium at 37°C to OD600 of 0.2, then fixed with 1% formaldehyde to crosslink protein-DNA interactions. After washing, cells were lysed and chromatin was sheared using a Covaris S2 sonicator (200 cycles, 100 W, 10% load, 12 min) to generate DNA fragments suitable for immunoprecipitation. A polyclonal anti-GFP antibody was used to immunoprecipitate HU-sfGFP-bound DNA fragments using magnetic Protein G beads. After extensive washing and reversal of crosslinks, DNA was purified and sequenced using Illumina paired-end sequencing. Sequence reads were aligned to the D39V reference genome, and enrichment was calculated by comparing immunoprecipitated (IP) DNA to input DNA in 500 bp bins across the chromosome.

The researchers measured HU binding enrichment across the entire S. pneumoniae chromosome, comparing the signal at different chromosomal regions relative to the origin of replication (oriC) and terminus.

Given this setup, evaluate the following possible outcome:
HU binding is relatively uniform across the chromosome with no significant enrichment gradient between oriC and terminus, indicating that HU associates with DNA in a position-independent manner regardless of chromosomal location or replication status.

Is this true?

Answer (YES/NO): NO